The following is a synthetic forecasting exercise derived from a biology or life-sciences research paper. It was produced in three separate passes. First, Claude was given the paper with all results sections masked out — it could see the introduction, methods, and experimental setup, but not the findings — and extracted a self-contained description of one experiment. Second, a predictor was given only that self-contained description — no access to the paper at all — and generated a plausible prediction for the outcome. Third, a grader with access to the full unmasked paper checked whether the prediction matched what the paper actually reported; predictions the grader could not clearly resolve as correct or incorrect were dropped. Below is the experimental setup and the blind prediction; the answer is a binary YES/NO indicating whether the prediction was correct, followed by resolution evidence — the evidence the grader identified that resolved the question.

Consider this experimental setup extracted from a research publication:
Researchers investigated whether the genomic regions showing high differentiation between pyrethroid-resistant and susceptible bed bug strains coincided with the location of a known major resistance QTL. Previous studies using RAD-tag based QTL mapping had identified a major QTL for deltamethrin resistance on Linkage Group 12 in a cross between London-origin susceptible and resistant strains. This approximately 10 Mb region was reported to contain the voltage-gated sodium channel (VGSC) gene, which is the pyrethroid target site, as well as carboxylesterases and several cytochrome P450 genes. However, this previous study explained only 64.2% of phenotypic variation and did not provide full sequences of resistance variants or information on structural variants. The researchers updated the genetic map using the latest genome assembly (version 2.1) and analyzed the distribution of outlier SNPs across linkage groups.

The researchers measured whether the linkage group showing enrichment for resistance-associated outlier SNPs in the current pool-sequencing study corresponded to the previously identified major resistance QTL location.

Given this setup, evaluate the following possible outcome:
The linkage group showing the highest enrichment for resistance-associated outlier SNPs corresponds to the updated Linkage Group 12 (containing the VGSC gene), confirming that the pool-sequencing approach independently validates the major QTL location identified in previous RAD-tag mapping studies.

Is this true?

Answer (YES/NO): NO